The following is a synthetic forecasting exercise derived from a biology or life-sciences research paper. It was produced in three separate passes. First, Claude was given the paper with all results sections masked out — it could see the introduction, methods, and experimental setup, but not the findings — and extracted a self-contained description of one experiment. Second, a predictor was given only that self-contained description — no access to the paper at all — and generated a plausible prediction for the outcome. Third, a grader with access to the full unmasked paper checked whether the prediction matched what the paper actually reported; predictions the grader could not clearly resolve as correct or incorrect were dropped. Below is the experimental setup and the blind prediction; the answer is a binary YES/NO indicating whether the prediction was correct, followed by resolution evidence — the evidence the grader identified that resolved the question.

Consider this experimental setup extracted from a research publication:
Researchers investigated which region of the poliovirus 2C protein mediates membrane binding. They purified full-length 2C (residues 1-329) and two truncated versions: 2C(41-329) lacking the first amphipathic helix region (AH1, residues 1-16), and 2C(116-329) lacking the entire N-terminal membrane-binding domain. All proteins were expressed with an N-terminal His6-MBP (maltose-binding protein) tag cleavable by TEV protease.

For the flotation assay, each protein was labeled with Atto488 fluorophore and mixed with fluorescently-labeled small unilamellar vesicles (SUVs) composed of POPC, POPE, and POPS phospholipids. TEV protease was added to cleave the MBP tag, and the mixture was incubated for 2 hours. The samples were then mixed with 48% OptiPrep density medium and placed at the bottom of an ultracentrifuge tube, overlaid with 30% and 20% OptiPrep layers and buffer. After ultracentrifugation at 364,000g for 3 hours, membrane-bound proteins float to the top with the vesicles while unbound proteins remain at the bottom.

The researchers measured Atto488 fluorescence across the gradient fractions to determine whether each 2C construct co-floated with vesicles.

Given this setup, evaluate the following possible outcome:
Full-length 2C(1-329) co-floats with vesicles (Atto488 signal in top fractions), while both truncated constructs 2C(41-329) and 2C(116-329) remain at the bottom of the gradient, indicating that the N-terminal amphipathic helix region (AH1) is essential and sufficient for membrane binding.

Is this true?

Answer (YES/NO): NO